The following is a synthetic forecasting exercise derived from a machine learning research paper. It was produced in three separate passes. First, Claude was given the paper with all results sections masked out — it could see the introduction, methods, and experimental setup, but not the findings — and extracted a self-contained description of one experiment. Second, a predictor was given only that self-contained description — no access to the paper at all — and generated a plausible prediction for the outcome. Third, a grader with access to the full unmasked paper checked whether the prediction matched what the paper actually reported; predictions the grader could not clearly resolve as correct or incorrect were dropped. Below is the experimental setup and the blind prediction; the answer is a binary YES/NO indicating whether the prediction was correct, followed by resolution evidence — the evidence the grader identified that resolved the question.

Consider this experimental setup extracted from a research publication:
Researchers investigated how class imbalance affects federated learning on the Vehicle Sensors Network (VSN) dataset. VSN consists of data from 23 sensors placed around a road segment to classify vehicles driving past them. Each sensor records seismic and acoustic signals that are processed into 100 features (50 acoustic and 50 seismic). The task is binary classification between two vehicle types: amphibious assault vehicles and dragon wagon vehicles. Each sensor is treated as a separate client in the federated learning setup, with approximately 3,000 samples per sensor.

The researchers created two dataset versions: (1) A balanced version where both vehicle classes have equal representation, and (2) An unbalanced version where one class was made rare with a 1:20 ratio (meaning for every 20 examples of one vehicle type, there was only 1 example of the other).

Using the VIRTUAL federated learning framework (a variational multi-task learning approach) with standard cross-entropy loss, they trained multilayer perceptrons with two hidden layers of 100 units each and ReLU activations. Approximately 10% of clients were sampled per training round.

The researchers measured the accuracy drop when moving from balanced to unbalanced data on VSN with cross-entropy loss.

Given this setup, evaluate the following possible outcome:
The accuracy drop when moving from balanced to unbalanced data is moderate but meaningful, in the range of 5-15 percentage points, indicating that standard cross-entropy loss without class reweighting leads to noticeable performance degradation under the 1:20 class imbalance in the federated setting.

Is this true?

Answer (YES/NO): YES